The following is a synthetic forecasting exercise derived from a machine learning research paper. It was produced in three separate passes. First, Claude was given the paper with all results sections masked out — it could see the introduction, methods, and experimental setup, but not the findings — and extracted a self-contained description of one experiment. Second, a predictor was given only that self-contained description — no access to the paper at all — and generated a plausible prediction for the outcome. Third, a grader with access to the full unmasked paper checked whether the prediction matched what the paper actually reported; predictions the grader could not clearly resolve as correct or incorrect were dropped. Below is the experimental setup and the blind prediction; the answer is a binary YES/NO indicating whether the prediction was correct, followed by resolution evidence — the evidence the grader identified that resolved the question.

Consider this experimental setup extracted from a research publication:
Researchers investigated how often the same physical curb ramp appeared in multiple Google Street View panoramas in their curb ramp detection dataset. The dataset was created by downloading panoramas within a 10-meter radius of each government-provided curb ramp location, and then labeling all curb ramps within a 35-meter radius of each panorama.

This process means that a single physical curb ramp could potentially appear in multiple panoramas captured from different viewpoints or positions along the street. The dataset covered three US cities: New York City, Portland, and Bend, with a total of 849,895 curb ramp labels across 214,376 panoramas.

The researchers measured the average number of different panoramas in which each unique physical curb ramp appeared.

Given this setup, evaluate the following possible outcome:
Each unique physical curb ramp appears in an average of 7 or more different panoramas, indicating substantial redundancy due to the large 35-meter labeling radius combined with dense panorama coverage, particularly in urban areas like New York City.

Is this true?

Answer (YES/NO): NO